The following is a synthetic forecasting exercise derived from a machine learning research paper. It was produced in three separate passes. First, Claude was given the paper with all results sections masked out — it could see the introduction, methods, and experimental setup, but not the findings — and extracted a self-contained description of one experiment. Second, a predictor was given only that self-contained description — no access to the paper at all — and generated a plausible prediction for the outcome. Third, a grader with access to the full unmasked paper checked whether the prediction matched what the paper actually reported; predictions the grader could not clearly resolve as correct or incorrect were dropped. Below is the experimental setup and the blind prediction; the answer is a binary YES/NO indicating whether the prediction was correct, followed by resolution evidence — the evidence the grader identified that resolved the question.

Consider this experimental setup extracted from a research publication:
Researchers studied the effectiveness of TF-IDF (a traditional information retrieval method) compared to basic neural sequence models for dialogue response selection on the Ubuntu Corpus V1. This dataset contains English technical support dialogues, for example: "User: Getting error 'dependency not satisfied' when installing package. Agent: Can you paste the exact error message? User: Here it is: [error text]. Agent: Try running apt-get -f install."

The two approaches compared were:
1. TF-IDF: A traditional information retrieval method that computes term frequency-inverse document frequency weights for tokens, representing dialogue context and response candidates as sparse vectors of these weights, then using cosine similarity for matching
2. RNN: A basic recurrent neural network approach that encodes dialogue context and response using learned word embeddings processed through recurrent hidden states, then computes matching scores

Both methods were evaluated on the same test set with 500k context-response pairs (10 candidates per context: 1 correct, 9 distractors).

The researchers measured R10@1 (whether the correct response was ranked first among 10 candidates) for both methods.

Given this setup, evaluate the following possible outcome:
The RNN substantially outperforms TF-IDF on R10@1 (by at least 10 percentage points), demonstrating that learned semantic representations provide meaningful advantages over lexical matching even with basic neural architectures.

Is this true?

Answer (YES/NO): NO